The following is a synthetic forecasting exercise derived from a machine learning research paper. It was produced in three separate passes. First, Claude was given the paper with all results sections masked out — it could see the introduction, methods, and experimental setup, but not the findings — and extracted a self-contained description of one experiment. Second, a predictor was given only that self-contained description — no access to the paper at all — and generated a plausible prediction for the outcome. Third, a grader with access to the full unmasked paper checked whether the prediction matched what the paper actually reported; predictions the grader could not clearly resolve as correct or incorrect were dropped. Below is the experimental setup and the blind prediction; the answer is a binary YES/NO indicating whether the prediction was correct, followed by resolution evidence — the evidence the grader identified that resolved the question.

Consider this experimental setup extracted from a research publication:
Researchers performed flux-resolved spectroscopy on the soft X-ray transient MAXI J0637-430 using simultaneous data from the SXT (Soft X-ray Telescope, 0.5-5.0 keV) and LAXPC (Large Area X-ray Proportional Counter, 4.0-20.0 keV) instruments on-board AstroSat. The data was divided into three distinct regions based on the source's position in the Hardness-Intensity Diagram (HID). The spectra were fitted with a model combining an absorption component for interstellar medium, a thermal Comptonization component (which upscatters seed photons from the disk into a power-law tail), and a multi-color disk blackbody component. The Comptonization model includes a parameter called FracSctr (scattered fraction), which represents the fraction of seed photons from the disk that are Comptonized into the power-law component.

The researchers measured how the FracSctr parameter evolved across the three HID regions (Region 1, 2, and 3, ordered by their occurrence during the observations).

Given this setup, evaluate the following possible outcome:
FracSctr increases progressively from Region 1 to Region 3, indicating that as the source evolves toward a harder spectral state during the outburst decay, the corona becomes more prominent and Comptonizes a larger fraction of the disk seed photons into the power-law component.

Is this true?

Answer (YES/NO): YES